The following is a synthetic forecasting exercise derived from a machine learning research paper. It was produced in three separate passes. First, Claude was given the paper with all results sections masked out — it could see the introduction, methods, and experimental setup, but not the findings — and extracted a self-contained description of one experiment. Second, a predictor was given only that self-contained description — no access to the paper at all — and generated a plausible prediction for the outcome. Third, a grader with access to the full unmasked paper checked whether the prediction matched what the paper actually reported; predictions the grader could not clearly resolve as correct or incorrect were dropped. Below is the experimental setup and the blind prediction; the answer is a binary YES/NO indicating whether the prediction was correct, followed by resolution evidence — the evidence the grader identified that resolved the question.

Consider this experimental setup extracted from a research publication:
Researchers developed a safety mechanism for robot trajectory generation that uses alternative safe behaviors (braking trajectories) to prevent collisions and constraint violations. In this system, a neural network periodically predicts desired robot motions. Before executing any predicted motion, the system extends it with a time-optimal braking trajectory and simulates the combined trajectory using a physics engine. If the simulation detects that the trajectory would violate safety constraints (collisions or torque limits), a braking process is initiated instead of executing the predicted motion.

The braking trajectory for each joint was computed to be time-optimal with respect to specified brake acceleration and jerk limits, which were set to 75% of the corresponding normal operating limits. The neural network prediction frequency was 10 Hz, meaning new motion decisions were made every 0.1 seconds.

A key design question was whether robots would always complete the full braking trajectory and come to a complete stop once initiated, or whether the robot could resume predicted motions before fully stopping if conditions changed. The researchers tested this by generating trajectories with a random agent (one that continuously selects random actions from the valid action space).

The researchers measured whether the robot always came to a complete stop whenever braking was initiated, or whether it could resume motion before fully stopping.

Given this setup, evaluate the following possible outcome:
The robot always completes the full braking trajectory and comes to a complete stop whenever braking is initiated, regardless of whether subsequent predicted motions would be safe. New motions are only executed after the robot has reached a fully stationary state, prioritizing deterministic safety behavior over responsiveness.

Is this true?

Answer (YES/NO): NO